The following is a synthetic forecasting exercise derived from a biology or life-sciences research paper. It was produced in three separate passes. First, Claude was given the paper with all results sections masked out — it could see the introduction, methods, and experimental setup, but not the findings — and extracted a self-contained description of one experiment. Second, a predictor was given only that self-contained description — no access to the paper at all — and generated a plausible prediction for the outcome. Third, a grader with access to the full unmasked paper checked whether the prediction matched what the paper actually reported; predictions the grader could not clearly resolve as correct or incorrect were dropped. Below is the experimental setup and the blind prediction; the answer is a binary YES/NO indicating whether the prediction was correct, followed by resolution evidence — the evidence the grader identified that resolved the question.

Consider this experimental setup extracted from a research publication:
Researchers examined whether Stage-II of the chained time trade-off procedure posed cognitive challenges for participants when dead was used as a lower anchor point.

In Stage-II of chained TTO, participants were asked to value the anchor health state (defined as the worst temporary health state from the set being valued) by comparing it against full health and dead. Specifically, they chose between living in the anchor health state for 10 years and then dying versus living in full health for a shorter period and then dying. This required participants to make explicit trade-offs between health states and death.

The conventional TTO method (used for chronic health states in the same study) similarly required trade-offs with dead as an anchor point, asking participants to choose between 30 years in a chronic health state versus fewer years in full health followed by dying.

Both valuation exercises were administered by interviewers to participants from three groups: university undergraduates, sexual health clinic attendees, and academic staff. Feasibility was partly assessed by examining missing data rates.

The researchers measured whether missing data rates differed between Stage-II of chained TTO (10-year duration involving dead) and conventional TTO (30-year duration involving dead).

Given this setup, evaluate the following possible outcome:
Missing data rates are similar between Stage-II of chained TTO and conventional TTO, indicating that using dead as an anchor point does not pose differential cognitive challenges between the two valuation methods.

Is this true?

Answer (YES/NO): YES